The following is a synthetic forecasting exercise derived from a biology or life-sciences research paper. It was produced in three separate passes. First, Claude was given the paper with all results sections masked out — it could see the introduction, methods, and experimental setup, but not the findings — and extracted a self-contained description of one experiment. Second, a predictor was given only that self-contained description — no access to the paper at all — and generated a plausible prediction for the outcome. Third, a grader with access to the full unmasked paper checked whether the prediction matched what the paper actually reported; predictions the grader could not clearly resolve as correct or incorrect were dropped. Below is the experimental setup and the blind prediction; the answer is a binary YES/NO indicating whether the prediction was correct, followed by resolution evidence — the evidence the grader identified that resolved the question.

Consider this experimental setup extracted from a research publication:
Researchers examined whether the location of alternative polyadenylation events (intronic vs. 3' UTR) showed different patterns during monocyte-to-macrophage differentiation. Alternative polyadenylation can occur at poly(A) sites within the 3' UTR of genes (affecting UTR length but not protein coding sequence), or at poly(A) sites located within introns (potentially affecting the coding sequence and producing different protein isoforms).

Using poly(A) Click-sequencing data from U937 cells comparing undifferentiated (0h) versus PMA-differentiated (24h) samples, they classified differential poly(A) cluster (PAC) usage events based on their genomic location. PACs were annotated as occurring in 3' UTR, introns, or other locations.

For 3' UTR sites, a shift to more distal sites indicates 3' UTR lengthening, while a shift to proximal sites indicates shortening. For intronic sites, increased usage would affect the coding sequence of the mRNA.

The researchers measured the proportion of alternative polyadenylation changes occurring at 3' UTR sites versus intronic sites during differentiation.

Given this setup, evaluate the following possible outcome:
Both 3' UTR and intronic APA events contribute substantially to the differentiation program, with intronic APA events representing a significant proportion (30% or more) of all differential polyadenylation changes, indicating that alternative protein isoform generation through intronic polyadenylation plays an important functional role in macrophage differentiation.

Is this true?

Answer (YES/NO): NO